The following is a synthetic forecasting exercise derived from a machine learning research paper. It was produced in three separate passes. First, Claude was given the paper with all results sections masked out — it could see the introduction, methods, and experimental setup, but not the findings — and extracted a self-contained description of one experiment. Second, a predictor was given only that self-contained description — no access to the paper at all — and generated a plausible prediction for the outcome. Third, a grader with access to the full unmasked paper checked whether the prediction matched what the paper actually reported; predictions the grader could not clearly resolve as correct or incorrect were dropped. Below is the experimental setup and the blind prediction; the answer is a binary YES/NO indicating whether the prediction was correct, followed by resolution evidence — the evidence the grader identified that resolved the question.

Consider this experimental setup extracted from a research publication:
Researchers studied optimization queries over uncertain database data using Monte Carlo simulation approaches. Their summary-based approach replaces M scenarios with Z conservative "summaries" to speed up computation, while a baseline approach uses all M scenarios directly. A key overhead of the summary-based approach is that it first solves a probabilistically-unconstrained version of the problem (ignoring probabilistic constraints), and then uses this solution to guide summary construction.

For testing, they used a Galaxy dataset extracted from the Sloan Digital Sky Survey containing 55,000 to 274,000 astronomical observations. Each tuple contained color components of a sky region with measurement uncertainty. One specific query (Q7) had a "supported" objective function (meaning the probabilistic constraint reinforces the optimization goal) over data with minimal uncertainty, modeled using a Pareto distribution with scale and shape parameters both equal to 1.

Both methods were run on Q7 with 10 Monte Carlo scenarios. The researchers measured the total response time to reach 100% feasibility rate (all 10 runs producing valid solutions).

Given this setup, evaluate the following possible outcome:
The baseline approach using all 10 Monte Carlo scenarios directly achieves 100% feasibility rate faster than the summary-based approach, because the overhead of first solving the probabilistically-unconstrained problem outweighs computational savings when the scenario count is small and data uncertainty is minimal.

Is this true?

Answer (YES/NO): YES